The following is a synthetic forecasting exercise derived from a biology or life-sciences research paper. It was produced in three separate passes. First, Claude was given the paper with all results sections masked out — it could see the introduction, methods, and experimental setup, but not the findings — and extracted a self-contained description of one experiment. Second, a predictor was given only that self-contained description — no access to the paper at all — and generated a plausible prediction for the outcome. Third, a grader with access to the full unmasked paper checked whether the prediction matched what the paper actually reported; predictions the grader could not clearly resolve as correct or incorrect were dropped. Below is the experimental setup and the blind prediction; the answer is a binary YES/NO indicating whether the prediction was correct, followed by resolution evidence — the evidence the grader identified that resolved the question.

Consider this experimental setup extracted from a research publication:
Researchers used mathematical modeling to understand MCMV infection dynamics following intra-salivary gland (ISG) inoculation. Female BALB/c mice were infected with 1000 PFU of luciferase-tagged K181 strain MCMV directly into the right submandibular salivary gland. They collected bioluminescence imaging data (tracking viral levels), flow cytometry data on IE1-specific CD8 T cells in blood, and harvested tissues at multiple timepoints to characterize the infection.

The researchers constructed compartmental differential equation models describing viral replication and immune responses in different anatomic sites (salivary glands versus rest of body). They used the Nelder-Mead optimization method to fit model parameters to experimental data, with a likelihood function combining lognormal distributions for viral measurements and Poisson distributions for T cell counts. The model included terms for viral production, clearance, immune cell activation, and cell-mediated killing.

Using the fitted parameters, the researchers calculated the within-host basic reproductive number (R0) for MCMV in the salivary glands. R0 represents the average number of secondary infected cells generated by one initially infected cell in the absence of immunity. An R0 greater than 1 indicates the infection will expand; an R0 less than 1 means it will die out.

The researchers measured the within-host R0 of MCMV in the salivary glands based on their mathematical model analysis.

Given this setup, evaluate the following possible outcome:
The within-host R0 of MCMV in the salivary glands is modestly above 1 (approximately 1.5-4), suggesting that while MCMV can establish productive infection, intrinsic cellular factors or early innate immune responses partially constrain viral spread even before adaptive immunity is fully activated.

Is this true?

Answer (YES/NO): YES